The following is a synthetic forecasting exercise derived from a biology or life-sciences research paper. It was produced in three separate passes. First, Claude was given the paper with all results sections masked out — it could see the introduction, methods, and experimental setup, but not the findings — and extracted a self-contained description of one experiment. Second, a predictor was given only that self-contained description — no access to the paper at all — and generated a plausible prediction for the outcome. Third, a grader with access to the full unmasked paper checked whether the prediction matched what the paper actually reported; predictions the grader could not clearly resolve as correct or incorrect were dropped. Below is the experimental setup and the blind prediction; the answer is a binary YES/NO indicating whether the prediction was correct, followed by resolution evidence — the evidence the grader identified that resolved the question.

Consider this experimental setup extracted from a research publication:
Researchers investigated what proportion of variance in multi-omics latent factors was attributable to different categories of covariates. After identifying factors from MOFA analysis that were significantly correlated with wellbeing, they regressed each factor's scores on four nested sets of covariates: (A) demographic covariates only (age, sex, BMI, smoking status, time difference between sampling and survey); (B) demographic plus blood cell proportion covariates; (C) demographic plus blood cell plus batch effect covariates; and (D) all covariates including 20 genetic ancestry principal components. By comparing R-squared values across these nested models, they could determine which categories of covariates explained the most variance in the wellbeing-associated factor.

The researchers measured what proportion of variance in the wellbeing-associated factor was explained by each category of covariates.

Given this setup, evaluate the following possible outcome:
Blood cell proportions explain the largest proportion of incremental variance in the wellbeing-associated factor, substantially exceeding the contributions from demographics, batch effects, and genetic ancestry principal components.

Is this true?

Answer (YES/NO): NO